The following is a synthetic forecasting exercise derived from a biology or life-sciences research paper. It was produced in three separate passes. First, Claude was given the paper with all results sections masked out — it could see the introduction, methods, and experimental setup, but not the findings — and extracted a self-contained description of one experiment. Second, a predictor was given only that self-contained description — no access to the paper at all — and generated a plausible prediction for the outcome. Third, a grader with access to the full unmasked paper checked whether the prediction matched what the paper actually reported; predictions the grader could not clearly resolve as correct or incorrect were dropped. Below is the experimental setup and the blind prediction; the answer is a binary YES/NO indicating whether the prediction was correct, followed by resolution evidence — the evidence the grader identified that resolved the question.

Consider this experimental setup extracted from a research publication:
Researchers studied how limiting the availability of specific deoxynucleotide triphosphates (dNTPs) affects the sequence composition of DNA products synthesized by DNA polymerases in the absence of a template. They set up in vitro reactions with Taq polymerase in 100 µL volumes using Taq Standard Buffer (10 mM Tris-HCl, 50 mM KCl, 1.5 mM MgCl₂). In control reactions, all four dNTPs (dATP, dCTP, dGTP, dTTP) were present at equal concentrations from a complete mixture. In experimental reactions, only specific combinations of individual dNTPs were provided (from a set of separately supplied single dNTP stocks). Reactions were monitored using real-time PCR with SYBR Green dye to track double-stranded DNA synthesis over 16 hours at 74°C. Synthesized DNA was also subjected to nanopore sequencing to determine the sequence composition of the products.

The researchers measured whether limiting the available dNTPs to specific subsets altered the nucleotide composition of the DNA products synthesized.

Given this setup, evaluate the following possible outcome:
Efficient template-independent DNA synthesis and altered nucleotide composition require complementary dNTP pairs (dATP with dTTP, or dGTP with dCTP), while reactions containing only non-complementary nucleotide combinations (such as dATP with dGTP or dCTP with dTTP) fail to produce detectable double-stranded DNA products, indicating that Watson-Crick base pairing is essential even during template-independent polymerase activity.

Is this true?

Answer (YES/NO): NO